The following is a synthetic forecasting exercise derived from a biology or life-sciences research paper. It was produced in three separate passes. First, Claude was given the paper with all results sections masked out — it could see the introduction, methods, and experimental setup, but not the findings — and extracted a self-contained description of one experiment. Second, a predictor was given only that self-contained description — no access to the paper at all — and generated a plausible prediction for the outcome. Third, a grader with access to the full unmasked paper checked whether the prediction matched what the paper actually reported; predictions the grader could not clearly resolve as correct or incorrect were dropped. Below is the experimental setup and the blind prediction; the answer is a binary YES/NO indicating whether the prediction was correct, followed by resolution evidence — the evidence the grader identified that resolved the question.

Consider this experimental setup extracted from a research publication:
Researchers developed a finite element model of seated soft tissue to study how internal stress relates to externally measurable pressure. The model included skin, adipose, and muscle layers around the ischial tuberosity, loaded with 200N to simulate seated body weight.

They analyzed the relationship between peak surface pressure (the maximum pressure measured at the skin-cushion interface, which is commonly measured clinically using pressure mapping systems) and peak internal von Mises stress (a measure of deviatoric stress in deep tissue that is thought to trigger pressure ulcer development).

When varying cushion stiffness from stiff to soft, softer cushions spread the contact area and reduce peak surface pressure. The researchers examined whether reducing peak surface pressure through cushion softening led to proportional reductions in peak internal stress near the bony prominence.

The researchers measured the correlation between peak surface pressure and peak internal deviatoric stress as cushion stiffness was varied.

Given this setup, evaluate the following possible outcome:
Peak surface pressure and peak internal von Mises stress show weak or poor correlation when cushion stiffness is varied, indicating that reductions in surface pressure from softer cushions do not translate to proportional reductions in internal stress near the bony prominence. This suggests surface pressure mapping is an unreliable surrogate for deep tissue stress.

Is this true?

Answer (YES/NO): YES